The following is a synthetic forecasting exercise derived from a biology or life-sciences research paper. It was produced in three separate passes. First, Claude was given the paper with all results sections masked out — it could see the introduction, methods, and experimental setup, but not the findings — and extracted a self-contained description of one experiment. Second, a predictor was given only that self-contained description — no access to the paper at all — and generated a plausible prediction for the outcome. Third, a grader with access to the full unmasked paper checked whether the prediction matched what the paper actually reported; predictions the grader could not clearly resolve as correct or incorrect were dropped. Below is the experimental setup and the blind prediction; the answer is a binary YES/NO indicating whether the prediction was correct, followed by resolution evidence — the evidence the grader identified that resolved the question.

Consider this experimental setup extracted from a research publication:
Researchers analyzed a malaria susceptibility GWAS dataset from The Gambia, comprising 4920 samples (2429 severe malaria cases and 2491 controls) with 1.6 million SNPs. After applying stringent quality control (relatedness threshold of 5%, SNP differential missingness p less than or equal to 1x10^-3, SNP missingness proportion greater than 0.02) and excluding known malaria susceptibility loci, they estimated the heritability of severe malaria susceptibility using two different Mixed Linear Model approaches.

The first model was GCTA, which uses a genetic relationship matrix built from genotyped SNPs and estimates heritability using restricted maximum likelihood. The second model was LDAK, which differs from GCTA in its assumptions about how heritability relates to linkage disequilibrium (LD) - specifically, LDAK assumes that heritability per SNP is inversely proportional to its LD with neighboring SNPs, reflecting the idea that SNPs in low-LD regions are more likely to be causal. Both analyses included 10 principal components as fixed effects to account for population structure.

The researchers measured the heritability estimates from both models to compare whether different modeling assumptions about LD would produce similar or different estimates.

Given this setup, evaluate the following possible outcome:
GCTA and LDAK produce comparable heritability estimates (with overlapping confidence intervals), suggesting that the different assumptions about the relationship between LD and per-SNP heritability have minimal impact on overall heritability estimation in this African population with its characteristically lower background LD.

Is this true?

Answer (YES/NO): NO